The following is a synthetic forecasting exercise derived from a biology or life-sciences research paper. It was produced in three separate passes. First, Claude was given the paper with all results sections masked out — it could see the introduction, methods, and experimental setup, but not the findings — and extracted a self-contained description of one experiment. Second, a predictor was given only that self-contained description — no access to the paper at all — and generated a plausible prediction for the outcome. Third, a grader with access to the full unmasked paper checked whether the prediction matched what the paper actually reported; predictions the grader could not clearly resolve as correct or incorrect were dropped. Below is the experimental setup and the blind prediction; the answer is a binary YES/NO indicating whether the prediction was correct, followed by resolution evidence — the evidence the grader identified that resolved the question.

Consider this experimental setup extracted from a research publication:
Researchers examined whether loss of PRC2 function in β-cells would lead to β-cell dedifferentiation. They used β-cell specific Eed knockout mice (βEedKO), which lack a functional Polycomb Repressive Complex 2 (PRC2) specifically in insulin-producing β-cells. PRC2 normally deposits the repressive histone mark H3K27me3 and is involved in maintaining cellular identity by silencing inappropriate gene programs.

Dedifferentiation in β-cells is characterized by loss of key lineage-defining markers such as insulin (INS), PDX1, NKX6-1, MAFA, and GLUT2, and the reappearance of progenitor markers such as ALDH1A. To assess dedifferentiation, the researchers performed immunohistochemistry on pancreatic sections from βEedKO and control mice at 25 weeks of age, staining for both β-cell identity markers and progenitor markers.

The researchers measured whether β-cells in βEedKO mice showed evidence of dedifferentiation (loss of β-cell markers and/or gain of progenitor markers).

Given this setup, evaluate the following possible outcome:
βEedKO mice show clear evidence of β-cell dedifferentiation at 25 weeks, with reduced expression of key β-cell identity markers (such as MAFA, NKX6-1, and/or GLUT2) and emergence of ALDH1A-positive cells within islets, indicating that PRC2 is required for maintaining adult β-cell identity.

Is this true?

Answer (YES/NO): NO